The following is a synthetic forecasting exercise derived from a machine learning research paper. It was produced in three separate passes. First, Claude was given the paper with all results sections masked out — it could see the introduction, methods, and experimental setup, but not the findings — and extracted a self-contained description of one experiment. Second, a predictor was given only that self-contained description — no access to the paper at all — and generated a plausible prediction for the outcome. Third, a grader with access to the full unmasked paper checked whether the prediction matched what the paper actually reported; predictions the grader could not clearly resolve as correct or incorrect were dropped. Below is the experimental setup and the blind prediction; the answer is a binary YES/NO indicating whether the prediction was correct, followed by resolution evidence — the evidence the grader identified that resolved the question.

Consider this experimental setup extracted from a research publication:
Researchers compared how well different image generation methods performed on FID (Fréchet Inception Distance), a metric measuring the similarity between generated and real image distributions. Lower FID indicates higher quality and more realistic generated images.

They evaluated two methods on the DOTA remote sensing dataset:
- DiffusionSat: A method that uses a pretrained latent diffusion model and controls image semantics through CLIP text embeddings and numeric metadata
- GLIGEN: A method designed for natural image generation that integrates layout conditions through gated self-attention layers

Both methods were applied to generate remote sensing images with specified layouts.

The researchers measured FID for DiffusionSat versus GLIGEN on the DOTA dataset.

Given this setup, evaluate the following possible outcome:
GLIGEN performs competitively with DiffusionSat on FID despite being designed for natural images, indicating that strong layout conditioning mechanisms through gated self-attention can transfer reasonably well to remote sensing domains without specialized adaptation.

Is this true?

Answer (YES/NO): YES